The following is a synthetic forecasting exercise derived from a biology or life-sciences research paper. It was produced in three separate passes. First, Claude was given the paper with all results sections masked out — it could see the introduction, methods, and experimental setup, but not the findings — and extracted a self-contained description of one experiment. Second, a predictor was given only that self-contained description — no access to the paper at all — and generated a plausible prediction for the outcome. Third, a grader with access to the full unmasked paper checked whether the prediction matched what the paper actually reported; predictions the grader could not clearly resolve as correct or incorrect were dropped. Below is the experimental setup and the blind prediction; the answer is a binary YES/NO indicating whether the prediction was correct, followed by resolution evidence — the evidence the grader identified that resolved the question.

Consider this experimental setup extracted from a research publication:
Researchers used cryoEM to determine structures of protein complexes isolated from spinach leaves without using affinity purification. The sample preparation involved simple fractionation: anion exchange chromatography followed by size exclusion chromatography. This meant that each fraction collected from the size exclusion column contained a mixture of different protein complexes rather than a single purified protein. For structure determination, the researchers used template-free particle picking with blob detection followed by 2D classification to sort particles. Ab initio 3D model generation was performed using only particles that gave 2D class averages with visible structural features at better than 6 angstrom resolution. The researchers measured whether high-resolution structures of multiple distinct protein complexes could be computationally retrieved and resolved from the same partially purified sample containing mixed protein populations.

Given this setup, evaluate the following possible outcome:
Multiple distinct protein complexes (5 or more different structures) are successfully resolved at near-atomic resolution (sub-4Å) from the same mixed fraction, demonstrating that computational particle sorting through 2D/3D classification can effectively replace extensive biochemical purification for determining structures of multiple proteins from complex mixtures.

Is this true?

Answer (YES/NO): YES